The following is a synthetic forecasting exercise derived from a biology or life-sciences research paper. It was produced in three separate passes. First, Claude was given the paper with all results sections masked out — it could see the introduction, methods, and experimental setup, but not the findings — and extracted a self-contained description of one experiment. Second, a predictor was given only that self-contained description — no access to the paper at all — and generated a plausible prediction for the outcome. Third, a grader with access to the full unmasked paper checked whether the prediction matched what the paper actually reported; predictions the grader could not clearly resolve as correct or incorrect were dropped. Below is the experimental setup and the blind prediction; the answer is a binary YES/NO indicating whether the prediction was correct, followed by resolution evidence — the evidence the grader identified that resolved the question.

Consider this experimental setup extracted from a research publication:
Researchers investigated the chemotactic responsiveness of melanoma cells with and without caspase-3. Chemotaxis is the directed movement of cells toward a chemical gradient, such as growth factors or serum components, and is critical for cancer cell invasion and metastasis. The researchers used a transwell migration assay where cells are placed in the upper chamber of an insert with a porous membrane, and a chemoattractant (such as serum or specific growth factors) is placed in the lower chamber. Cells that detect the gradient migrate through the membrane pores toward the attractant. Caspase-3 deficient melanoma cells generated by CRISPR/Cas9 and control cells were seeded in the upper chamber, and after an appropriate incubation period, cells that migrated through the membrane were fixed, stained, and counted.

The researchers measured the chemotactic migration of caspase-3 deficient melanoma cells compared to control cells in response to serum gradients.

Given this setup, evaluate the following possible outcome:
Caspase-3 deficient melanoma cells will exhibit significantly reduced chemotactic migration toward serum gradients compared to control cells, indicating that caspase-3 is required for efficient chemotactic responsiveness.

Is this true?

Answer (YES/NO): YES